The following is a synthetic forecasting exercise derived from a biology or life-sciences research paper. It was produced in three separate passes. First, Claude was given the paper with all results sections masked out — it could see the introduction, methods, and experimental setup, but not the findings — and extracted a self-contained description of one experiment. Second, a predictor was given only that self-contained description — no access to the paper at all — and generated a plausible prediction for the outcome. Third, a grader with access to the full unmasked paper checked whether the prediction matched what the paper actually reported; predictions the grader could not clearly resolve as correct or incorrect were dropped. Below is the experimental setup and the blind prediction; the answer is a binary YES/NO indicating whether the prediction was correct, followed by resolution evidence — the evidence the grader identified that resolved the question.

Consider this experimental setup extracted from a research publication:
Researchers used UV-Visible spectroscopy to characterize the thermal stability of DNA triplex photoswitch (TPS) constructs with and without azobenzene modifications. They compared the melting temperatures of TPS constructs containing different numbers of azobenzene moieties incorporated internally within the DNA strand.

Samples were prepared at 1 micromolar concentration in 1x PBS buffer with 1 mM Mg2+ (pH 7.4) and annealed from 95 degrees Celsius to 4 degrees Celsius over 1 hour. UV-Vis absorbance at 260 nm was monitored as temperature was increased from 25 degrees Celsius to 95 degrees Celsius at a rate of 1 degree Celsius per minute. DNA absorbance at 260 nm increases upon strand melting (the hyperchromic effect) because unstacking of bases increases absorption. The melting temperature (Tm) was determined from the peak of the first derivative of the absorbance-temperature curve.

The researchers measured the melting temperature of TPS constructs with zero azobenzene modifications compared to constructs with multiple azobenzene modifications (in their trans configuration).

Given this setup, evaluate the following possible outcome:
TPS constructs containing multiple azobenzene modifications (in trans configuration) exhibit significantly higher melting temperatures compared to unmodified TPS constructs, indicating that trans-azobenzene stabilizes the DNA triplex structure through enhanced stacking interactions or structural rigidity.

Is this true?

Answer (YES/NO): NO